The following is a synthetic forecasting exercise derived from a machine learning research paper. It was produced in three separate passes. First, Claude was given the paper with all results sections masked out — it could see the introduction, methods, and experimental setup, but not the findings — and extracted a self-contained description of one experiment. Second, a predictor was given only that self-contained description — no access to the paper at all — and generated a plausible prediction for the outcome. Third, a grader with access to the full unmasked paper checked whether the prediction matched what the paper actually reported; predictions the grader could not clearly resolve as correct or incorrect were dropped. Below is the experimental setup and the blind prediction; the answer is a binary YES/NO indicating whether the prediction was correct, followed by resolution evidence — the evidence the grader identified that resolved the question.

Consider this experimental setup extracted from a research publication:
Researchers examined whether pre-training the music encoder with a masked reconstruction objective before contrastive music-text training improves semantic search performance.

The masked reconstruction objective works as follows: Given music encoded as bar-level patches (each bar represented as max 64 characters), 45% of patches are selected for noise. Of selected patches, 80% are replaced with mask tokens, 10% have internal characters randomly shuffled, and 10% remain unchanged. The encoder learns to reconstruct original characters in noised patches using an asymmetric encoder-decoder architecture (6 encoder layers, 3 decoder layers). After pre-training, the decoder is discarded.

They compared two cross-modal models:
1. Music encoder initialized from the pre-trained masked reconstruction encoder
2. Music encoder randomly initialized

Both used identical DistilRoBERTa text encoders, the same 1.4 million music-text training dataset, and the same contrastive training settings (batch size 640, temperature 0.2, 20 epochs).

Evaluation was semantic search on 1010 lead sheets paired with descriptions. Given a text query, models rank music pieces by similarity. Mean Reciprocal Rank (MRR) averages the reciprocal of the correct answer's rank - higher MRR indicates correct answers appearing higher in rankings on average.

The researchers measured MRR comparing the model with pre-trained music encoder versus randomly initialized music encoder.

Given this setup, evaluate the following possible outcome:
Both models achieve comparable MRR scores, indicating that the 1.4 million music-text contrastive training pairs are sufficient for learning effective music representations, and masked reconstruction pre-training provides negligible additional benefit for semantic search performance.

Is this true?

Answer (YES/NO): NO